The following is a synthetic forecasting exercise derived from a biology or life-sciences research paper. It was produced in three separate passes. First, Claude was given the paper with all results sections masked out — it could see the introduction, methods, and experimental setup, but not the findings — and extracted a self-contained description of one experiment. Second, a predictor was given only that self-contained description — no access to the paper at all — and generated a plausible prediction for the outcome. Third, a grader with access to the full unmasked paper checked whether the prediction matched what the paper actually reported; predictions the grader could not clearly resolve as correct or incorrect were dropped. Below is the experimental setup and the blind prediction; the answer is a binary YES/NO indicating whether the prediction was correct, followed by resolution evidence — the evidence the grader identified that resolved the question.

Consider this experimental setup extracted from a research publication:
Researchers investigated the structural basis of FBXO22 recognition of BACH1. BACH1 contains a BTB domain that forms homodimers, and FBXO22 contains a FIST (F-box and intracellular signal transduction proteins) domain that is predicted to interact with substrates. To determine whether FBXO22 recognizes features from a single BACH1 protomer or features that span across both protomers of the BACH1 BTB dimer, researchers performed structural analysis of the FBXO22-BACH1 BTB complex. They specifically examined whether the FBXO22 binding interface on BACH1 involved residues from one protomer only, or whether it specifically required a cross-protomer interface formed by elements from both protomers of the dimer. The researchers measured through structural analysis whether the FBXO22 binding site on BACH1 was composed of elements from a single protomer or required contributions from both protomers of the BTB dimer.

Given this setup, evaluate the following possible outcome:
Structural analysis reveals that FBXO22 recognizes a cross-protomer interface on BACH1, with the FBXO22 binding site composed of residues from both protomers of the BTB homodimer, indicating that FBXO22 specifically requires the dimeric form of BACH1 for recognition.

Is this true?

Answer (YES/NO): YES